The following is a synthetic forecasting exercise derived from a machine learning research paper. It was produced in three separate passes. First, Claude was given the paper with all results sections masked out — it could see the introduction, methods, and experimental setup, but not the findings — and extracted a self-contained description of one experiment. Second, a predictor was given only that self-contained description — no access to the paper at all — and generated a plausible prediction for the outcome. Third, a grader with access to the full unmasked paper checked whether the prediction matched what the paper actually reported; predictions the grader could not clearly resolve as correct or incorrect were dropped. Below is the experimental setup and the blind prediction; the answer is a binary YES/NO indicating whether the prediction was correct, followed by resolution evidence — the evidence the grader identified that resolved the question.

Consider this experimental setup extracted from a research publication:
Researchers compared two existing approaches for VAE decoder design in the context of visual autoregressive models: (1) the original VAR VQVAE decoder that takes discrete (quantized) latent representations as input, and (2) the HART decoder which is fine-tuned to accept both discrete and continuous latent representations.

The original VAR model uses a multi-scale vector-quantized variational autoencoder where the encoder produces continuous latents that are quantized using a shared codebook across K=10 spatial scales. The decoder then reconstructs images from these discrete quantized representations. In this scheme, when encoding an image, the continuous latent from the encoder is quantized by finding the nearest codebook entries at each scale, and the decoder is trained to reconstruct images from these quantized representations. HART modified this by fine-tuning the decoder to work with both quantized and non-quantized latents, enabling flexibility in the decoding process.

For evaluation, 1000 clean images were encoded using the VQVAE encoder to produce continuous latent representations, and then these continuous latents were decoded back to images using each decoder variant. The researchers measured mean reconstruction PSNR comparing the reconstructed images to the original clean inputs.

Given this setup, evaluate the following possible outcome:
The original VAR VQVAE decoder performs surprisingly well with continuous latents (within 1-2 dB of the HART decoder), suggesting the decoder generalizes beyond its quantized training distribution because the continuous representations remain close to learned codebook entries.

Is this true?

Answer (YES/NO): NO